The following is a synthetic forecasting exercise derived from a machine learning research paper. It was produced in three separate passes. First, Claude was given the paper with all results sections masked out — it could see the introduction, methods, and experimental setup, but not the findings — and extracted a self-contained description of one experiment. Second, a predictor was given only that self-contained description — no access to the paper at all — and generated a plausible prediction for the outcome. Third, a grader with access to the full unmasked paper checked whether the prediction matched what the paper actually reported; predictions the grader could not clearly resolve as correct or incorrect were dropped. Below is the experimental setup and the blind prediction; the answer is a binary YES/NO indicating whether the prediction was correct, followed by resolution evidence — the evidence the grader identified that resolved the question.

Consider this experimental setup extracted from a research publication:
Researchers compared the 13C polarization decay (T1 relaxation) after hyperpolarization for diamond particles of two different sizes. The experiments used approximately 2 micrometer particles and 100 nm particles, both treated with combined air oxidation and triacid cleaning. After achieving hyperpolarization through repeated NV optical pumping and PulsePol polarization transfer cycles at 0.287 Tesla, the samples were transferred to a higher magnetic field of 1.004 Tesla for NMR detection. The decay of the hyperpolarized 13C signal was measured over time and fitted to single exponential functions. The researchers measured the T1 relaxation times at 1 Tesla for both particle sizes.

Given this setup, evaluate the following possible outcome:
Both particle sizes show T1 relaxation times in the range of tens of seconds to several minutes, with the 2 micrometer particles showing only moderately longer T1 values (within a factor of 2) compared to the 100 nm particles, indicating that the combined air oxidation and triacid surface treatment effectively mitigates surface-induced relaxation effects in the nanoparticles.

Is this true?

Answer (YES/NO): YES